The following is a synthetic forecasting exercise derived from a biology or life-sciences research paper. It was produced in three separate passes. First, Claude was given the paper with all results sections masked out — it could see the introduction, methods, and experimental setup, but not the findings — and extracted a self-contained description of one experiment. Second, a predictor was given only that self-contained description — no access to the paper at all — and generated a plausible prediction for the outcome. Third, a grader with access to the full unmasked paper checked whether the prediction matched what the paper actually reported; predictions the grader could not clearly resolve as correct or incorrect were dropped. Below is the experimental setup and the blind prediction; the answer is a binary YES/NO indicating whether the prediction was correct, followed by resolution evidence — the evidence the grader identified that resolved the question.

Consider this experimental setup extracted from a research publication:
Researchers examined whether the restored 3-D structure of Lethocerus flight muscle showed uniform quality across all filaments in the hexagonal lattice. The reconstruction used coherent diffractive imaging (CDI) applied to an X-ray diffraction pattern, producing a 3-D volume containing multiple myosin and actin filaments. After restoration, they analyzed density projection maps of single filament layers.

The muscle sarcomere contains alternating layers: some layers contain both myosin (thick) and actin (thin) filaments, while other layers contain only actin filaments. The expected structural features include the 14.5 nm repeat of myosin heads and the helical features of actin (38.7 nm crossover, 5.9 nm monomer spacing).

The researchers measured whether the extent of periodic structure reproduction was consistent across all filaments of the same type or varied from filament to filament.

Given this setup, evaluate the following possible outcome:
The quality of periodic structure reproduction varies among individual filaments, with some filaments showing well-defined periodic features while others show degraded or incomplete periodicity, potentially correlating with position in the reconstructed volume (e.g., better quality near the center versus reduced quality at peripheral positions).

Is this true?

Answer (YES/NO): YES